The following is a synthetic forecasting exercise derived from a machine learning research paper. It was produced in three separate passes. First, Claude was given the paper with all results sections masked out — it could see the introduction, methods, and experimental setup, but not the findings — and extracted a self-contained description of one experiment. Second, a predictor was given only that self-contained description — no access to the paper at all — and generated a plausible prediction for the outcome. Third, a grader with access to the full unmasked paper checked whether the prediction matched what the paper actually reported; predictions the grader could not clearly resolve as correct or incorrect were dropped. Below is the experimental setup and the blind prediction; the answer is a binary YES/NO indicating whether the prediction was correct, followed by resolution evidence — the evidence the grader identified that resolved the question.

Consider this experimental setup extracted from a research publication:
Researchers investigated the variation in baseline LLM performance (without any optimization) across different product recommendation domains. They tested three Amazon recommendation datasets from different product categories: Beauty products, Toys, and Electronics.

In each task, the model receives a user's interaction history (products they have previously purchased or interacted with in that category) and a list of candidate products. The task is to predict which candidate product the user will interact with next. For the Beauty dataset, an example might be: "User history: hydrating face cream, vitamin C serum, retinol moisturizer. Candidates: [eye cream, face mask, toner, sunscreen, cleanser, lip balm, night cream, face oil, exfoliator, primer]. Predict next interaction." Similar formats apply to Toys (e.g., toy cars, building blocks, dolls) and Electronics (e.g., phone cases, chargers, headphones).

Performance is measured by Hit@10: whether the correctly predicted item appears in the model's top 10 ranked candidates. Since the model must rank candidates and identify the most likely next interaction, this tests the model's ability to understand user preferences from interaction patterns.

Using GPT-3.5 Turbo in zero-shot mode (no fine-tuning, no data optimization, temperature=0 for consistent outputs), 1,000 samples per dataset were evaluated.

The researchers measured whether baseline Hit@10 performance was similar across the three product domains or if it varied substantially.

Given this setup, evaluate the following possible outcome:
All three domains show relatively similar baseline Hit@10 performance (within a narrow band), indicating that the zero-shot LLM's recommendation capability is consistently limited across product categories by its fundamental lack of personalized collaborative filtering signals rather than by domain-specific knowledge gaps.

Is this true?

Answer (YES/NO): NO